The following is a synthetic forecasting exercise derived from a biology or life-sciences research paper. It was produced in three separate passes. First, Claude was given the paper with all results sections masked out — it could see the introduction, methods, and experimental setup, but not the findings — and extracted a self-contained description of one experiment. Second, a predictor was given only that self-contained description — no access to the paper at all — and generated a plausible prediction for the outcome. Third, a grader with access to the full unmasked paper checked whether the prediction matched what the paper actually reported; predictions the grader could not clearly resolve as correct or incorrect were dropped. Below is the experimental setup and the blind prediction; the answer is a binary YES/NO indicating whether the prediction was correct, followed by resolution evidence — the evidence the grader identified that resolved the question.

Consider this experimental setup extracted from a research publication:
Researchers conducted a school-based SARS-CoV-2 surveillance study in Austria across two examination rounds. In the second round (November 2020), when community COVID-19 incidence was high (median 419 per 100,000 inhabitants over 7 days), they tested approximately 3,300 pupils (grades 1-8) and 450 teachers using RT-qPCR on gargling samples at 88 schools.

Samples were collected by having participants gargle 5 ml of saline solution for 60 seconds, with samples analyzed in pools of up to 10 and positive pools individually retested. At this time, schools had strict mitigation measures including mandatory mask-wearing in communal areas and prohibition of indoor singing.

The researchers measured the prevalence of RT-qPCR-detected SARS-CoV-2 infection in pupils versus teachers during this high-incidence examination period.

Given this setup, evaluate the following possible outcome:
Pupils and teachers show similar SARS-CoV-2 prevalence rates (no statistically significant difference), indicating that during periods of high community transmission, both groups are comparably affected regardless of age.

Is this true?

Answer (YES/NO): NO